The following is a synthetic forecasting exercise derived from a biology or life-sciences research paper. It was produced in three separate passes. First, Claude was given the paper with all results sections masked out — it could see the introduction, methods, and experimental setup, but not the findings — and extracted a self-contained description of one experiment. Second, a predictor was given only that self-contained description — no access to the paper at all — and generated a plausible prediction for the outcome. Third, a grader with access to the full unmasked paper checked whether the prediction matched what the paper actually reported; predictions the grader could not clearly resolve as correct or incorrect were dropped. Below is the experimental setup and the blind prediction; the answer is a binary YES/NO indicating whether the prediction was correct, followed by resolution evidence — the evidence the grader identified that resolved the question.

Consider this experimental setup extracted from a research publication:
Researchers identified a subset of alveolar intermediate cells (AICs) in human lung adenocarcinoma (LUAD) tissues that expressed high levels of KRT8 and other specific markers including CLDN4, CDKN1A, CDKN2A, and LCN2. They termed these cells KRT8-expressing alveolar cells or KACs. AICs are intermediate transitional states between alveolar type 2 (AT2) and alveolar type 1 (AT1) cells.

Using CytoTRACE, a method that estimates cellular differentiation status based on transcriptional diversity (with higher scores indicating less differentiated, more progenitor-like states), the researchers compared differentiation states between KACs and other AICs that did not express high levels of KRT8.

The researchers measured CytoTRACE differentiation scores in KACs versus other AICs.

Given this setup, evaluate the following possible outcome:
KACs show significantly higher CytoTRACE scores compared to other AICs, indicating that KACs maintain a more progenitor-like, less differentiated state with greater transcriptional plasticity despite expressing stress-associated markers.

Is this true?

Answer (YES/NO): YES